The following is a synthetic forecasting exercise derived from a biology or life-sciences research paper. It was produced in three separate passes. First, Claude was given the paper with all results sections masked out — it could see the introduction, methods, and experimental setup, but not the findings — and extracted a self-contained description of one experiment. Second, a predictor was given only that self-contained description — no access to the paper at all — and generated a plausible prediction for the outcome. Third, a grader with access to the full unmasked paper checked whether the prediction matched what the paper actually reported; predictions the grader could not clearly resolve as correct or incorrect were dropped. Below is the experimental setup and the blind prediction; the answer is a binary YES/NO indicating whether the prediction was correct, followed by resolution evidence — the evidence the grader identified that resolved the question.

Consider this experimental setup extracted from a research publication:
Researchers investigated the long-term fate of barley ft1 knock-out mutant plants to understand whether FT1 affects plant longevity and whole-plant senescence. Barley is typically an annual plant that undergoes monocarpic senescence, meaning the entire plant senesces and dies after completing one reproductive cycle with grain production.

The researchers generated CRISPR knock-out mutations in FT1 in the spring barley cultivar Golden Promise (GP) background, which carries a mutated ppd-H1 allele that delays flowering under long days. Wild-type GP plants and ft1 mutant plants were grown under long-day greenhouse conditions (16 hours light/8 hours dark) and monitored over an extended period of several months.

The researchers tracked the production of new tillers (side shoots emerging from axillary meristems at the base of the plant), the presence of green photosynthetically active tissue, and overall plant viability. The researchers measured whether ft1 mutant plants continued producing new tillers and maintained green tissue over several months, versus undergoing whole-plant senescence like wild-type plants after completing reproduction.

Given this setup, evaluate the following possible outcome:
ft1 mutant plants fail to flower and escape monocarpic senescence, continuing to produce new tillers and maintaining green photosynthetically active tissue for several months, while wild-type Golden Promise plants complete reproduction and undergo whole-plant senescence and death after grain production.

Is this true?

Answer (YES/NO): NO